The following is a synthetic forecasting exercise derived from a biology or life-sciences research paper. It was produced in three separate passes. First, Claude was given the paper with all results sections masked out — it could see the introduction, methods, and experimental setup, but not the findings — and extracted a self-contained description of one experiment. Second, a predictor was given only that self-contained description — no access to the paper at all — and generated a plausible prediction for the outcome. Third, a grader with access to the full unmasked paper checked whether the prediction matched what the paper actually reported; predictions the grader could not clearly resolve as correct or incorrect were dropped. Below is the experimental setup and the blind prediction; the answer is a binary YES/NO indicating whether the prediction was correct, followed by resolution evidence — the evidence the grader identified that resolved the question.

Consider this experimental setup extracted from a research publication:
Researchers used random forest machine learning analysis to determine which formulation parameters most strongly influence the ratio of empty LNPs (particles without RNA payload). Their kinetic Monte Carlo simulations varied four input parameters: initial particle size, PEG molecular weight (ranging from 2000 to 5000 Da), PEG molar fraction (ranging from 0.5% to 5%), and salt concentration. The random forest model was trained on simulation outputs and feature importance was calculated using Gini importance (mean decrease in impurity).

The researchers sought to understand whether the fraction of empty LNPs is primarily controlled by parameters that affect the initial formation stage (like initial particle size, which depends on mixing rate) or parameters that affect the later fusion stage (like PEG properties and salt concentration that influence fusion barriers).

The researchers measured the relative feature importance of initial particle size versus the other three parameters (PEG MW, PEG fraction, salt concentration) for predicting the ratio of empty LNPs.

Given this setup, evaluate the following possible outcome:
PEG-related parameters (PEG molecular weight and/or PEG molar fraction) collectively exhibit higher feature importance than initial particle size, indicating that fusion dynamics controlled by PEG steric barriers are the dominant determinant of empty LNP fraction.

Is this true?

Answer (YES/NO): NO